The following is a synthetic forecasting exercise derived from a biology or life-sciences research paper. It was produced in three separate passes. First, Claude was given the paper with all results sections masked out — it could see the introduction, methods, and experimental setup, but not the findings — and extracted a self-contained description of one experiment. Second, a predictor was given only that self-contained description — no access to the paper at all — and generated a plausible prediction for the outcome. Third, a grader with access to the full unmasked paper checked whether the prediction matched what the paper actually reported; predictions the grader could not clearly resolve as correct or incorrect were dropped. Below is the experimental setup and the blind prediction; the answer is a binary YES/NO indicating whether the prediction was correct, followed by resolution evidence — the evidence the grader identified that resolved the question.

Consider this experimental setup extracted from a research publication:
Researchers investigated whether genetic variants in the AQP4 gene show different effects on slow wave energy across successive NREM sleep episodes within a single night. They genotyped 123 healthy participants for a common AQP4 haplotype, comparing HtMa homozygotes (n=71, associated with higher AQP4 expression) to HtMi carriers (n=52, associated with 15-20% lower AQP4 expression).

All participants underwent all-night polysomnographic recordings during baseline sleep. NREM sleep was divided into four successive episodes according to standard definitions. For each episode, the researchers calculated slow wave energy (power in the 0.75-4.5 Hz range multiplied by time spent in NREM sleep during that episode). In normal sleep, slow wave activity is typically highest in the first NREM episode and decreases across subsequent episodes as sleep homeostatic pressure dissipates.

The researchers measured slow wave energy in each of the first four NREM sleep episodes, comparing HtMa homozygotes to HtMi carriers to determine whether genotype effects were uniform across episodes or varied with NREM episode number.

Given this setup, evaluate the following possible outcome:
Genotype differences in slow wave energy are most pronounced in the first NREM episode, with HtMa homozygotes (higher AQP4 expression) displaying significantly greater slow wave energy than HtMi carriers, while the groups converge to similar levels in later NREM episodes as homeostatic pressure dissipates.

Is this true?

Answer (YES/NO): NO